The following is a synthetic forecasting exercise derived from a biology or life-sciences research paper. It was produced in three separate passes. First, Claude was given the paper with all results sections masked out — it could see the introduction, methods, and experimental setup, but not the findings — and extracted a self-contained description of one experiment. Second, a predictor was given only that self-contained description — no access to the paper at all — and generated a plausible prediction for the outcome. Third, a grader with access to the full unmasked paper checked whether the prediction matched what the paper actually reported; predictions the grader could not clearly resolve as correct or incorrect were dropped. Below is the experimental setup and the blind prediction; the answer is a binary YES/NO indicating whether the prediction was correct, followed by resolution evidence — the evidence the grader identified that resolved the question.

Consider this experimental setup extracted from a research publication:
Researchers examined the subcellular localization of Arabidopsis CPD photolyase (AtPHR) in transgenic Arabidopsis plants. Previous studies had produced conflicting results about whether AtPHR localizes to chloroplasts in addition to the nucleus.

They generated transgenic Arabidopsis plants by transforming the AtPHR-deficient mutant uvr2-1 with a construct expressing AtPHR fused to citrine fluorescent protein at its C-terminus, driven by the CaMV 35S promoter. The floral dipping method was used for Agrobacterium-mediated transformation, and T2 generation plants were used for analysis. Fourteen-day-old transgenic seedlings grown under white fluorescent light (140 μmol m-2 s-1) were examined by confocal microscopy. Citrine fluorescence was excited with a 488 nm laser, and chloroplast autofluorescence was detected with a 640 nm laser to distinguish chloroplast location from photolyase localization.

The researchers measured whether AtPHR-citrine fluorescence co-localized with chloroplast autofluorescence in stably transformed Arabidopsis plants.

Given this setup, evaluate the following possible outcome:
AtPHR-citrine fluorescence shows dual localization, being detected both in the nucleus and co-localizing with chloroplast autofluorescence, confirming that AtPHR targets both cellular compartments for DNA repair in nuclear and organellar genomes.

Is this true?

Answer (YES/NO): NO